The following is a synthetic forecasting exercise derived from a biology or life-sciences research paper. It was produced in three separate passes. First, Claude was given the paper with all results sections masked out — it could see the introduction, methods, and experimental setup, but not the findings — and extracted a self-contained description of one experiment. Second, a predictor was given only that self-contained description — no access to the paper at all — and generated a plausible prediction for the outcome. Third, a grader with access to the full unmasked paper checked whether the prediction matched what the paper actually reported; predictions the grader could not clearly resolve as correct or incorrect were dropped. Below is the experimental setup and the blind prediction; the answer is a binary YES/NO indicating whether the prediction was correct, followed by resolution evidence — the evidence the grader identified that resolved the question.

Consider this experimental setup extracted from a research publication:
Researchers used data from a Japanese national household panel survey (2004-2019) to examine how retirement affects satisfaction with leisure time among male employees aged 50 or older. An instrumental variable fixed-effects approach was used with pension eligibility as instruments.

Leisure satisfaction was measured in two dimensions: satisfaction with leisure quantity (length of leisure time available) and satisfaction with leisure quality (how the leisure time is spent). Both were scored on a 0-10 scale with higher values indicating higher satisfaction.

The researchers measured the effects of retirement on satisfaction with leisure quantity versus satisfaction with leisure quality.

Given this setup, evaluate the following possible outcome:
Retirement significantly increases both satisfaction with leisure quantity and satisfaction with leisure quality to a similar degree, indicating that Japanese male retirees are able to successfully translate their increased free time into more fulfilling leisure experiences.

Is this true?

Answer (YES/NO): NO